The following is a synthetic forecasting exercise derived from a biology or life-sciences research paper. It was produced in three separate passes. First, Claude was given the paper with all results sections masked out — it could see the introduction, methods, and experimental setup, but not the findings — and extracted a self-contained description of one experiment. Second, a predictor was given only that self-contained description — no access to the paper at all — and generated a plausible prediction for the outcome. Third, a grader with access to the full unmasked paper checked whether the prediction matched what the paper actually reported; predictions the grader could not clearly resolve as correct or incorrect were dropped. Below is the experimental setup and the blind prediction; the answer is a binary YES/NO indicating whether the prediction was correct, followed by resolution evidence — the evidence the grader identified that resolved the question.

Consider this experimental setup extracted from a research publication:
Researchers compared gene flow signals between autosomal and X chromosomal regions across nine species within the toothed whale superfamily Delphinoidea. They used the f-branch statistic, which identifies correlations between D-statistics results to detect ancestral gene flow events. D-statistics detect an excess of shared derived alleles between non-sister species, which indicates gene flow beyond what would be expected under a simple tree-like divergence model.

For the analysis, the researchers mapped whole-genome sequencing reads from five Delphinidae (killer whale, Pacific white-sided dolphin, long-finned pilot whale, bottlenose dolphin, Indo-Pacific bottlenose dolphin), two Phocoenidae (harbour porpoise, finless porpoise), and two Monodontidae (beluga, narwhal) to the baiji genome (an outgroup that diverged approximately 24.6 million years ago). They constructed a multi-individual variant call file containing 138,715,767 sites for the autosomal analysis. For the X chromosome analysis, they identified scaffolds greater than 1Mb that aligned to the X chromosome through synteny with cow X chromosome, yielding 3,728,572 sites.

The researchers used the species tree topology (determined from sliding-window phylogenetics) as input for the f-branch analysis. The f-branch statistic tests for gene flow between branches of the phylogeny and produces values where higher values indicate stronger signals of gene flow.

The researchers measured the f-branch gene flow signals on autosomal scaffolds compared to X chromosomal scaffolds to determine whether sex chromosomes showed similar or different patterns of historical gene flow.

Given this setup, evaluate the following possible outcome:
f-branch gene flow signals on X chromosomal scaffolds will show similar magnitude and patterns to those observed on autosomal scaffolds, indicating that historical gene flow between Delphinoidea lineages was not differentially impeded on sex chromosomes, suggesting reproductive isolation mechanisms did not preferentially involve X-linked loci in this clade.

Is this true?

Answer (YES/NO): YES